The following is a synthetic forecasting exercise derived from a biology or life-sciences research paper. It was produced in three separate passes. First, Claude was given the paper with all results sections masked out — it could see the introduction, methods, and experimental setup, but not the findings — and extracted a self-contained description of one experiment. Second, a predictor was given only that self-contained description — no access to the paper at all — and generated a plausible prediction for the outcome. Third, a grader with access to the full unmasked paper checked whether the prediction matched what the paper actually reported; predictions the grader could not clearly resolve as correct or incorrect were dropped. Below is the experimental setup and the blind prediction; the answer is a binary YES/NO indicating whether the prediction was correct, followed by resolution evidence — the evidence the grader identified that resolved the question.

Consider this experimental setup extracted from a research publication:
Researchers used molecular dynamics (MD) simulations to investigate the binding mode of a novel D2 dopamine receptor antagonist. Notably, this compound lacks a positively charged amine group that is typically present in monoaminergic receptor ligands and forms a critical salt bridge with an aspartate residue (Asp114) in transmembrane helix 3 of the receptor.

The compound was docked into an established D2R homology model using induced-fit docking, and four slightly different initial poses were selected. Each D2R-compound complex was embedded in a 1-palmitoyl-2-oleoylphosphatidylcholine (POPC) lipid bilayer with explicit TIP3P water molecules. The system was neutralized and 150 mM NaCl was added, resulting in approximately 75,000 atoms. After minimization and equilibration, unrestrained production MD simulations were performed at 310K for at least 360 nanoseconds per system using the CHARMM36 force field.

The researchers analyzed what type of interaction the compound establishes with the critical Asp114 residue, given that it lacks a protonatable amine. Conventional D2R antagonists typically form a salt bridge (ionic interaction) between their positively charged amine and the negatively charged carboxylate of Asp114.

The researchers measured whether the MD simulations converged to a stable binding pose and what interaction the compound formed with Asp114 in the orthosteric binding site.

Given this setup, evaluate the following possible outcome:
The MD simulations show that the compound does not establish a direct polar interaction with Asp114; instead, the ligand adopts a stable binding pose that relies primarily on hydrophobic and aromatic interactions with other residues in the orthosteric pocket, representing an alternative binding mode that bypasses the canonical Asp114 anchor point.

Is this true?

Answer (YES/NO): NO